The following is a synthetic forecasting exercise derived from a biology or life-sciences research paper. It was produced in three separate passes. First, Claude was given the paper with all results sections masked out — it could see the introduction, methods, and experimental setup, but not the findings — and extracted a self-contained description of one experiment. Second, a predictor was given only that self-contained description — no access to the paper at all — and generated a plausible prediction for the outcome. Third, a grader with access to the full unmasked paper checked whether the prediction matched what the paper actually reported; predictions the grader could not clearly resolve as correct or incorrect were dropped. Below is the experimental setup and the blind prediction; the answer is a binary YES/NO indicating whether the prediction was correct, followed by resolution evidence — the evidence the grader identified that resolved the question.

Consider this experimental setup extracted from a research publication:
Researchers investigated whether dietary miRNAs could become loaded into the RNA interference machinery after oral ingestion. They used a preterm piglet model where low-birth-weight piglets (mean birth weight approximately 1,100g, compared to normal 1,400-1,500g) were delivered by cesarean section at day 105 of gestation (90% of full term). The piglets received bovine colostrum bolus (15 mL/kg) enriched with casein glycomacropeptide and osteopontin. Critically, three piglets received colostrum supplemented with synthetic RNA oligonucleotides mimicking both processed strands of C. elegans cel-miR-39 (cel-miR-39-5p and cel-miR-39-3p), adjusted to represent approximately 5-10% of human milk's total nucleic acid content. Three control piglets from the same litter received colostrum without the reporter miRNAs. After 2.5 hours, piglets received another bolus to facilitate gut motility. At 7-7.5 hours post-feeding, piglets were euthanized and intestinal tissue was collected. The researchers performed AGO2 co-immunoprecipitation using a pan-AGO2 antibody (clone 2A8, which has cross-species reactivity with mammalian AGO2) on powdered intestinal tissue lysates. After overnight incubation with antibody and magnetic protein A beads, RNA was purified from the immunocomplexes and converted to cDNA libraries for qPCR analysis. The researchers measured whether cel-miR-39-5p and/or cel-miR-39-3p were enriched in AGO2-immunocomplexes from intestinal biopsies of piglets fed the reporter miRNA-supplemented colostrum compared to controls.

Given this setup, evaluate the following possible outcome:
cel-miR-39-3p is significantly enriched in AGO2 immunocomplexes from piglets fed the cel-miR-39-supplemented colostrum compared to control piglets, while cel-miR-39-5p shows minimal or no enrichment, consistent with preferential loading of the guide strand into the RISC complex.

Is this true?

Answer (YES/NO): NO